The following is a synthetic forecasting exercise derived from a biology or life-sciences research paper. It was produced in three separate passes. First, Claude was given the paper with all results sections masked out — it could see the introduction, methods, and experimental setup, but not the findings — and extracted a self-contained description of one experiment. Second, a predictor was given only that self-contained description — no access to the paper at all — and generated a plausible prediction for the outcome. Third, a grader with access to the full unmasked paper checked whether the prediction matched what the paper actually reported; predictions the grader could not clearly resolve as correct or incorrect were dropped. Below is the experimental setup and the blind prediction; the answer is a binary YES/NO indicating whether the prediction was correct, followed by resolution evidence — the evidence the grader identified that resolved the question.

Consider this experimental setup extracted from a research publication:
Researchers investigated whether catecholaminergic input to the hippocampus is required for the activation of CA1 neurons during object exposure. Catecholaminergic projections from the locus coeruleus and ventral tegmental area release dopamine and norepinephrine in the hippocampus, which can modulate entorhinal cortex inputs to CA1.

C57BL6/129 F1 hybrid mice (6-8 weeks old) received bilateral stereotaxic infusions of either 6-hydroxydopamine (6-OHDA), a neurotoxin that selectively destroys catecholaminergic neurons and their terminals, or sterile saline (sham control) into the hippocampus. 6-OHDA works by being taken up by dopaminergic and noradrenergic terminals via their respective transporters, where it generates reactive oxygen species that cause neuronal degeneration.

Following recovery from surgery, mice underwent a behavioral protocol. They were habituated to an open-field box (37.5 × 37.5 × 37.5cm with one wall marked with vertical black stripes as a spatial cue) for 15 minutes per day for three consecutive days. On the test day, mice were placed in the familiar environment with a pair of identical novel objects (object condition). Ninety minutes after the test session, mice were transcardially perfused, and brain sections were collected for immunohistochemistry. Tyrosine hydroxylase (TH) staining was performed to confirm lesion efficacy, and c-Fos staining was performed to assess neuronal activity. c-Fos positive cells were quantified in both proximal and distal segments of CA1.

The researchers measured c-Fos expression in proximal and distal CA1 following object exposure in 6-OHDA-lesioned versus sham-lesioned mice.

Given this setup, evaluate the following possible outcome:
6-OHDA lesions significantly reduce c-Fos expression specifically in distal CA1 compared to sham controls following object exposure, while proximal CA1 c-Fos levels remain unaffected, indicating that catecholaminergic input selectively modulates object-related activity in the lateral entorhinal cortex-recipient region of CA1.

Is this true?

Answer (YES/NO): NO